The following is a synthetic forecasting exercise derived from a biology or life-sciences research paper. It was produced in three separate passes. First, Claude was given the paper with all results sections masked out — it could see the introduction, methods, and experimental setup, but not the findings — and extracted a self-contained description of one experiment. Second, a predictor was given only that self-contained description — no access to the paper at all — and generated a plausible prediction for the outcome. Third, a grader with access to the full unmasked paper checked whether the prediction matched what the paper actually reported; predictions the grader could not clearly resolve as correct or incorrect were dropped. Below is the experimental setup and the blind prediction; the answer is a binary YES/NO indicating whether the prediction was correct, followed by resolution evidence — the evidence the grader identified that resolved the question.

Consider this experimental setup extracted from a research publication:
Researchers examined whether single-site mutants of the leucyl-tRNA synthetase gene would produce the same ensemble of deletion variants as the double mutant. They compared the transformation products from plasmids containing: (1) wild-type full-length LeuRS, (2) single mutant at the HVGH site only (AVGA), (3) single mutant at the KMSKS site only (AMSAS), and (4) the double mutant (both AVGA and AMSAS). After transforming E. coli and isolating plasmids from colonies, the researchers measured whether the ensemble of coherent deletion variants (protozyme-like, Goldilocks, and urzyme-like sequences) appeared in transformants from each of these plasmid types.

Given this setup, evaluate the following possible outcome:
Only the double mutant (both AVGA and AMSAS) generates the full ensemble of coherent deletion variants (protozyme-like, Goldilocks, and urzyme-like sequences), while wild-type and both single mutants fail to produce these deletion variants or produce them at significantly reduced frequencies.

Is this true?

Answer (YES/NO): YES